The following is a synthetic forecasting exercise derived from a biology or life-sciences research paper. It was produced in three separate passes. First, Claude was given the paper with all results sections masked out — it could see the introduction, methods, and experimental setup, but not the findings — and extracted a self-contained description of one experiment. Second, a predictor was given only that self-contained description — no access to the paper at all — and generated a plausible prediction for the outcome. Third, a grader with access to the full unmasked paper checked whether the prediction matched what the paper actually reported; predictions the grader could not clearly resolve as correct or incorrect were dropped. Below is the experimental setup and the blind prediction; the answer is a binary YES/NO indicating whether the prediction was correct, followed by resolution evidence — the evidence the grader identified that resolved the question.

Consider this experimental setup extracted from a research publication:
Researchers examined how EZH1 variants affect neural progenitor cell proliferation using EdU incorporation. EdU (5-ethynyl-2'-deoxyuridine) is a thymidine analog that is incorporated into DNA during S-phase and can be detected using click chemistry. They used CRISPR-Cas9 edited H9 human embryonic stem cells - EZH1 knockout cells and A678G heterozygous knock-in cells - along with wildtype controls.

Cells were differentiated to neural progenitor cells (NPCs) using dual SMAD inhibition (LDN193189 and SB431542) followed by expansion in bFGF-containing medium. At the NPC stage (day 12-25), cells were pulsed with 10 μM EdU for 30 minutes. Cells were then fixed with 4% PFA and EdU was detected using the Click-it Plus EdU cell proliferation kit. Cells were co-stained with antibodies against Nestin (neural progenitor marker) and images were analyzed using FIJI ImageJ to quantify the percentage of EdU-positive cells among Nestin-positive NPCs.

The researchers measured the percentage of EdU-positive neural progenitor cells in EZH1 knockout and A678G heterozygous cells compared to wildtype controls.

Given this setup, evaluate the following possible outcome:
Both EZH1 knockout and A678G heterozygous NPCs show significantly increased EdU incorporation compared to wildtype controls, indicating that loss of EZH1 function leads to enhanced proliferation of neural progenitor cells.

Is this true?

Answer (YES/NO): NO